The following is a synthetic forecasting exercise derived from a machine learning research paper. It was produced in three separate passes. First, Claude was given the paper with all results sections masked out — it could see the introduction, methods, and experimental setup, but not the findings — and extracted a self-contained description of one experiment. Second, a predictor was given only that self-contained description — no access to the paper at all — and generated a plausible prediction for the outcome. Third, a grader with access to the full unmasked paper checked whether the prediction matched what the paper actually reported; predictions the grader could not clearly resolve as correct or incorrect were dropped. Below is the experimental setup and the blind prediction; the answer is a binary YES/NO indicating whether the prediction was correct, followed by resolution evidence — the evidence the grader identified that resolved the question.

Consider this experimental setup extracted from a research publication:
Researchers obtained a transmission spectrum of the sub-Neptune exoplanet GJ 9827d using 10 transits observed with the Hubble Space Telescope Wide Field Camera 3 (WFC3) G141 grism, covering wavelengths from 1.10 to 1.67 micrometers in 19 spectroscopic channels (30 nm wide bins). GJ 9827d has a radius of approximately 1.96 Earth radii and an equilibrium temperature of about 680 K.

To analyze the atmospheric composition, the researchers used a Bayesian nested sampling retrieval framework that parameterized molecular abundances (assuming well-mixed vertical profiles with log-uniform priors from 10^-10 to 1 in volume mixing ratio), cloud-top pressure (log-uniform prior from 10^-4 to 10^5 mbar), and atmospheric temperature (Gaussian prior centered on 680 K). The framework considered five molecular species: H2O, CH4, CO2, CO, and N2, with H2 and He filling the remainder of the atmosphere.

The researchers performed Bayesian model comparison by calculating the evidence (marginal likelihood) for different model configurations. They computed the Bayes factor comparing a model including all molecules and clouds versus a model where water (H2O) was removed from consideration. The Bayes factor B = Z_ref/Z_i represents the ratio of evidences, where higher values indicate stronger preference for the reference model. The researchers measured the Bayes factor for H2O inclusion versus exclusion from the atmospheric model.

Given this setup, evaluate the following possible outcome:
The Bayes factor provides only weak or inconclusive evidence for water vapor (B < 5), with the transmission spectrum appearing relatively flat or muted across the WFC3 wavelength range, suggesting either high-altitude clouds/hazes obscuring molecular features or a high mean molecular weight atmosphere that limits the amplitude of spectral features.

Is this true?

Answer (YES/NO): NO